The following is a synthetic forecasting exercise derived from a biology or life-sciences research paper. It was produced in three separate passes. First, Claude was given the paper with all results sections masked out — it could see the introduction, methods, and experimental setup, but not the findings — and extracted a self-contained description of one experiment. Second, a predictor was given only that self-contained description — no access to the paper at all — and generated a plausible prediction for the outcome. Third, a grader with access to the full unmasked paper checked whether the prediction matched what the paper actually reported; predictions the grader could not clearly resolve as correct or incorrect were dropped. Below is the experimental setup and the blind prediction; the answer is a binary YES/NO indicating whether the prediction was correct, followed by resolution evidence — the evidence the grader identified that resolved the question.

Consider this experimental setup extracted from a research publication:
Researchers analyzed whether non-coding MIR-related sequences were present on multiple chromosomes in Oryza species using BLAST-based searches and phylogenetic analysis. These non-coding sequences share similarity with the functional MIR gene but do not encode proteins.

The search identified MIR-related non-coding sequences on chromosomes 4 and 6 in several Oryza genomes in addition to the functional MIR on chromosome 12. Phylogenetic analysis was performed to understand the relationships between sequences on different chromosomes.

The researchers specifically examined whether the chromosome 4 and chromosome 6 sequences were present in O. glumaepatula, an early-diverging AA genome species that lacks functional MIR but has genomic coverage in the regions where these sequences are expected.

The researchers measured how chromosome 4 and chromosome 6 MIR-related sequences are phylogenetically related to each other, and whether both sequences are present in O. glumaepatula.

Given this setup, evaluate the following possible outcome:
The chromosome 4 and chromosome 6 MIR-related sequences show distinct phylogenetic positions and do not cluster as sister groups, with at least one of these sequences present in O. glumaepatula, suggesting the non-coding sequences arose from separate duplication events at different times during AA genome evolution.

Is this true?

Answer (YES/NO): NO